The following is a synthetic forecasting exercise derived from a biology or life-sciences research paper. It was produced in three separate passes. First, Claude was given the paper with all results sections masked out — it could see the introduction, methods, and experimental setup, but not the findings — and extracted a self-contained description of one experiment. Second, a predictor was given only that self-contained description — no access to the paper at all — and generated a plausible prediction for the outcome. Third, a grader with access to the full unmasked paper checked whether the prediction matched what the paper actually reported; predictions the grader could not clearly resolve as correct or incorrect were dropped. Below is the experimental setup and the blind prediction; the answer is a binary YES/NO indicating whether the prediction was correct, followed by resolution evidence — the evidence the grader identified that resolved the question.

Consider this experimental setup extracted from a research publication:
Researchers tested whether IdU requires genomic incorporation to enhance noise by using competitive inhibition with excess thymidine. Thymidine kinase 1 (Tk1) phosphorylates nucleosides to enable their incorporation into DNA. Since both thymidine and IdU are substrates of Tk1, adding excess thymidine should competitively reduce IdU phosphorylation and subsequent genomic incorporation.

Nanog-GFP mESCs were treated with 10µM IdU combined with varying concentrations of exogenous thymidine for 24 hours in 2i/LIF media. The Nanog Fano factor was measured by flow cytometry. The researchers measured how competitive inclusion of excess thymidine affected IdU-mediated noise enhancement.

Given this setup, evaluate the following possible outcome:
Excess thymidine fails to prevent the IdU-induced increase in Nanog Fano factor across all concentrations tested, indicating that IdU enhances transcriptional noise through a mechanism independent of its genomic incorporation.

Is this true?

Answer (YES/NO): NO